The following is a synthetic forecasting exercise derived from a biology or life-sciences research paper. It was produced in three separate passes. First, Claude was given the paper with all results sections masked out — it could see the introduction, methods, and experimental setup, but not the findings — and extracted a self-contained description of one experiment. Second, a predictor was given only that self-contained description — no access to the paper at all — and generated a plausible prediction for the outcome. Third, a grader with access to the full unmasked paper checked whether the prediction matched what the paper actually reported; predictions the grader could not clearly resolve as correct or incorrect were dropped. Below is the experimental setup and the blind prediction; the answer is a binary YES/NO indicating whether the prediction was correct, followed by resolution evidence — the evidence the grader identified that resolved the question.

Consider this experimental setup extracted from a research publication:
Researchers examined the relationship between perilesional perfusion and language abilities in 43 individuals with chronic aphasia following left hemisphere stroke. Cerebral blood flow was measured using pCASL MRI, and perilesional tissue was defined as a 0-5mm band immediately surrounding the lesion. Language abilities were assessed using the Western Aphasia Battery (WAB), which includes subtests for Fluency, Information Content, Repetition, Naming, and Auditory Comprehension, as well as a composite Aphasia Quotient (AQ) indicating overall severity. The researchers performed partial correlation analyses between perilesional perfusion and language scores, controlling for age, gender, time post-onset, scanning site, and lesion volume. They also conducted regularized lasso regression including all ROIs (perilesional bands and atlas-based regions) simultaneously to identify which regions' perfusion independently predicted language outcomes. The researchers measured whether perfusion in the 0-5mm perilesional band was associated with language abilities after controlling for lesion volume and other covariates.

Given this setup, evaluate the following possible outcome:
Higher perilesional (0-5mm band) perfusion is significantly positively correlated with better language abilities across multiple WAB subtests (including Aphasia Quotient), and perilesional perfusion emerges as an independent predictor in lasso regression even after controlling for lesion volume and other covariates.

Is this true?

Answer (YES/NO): NO